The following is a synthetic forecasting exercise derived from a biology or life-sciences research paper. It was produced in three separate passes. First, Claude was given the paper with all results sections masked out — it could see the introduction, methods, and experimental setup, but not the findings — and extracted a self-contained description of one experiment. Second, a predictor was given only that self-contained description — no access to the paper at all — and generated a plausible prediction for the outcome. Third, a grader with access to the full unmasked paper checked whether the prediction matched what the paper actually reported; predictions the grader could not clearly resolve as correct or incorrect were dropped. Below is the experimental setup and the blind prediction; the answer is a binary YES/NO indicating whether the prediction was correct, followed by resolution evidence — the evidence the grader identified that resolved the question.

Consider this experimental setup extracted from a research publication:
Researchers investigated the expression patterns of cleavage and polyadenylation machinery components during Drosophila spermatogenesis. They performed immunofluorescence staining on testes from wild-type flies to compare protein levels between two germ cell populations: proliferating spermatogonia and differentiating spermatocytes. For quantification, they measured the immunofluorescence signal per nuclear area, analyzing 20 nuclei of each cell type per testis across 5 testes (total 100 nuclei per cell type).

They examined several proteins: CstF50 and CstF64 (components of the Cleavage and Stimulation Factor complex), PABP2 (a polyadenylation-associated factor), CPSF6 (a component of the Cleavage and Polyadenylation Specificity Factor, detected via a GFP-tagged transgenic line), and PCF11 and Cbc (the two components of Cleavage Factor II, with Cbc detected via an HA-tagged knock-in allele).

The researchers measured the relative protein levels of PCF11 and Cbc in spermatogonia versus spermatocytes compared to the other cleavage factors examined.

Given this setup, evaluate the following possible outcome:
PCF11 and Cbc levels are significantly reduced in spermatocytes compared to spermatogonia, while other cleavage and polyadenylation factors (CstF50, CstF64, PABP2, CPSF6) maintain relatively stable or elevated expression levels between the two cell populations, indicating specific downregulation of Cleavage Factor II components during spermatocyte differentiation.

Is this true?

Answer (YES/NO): NO